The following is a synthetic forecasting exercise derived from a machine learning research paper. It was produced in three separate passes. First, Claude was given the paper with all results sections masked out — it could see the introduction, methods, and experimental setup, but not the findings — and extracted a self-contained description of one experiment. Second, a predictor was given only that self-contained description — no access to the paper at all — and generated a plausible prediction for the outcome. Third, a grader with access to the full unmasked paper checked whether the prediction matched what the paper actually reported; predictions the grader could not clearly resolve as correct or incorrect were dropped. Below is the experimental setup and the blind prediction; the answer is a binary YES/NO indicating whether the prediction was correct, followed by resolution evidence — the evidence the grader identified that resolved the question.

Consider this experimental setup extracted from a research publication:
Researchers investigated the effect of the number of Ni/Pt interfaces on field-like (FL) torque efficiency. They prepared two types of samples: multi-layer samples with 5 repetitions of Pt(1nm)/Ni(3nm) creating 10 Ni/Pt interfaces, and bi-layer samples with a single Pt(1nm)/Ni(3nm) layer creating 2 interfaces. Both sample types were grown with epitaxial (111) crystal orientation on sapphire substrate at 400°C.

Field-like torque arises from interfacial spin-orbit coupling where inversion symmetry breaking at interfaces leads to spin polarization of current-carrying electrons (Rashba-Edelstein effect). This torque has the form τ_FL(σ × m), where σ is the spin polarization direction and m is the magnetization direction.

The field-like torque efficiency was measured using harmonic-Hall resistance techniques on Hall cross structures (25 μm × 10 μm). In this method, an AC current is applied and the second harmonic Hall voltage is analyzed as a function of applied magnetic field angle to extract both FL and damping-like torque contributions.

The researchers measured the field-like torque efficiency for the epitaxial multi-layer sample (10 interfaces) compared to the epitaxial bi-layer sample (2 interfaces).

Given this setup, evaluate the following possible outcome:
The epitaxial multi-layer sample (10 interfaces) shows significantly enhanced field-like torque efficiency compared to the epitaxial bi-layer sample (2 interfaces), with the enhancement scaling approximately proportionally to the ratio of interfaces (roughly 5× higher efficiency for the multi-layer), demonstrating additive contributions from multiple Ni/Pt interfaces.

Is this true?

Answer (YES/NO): NO